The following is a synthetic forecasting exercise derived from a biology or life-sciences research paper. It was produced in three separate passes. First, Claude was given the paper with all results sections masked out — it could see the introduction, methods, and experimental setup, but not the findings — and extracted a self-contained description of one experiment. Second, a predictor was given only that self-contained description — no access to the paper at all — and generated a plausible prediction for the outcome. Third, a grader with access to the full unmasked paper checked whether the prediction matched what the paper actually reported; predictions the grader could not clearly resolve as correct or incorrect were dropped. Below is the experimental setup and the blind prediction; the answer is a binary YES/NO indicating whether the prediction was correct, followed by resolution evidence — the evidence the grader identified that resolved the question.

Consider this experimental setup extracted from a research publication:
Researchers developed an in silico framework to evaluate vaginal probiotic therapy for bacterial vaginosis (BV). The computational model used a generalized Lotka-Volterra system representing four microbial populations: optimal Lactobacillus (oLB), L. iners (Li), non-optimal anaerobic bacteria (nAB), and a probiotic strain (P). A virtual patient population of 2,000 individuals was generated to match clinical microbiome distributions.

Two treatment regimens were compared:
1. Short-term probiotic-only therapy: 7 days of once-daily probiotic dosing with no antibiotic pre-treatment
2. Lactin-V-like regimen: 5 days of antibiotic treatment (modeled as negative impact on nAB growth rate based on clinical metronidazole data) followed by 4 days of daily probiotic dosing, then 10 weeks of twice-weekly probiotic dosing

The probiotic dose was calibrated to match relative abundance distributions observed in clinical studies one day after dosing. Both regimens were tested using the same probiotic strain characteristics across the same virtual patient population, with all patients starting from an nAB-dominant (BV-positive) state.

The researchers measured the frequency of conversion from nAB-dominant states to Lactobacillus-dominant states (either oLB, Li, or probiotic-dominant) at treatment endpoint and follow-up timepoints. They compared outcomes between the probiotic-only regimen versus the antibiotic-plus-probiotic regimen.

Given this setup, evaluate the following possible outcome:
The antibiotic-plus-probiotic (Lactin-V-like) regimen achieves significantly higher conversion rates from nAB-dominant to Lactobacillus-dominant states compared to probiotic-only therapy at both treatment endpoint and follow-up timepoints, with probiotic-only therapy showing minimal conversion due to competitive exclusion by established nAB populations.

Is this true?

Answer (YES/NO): NO